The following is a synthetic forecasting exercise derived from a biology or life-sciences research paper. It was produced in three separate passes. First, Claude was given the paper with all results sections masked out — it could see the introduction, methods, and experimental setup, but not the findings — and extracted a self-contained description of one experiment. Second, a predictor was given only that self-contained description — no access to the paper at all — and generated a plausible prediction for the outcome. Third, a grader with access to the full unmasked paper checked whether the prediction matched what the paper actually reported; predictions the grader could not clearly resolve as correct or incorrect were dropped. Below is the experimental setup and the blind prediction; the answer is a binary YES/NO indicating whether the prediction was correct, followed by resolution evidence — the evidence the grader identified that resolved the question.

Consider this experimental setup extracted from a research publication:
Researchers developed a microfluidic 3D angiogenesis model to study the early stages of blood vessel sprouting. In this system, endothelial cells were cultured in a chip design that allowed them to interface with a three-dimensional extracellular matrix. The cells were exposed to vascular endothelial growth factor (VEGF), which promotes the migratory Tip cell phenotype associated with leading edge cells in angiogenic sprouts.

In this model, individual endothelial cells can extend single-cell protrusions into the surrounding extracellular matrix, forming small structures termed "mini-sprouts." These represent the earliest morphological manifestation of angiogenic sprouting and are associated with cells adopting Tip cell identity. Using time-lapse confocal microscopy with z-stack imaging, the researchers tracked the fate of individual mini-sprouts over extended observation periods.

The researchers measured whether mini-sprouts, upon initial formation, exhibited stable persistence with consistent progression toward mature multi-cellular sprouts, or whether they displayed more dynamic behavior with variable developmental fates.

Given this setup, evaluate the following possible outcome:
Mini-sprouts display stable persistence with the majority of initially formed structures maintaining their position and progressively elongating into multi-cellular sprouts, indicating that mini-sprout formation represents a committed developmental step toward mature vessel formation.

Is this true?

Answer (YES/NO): NO